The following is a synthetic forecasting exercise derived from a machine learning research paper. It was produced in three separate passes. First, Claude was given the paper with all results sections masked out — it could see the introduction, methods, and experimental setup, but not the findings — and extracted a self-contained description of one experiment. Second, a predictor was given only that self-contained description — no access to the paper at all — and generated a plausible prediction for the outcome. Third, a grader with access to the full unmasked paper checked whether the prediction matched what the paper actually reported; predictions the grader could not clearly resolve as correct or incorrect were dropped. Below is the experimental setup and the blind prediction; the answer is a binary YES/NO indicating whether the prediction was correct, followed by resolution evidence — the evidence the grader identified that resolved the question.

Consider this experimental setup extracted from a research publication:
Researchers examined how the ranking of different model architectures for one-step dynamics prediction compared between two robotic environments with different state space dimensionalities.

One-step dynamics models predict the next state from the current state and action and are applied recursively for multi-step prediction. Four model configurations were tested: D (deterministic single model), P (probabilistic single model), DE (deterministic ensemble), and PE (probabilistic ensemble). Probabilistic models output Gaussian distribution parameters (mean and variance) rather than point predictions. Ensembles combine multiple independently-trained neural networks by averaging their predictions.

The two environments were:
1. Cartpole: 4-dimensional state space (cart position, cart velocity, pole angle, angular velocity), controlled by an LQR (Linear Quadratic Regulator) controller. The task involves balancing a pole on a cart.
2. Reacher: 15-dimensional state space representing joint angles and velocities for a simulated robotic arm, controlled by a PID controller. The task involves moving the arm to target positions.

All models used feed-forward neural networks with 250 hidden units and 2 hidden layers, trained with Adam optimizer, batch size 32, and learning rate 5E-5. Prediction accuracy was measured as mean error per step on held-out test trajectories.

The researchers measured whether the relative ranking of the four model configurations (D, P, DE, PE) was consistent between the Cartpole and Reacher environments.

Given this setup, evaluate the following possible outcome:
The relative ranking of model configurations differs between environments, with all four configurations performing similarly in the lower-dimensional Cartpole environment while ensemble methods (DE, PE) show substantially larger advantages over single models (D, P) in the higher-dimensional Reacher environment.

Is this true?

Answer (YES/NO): NO